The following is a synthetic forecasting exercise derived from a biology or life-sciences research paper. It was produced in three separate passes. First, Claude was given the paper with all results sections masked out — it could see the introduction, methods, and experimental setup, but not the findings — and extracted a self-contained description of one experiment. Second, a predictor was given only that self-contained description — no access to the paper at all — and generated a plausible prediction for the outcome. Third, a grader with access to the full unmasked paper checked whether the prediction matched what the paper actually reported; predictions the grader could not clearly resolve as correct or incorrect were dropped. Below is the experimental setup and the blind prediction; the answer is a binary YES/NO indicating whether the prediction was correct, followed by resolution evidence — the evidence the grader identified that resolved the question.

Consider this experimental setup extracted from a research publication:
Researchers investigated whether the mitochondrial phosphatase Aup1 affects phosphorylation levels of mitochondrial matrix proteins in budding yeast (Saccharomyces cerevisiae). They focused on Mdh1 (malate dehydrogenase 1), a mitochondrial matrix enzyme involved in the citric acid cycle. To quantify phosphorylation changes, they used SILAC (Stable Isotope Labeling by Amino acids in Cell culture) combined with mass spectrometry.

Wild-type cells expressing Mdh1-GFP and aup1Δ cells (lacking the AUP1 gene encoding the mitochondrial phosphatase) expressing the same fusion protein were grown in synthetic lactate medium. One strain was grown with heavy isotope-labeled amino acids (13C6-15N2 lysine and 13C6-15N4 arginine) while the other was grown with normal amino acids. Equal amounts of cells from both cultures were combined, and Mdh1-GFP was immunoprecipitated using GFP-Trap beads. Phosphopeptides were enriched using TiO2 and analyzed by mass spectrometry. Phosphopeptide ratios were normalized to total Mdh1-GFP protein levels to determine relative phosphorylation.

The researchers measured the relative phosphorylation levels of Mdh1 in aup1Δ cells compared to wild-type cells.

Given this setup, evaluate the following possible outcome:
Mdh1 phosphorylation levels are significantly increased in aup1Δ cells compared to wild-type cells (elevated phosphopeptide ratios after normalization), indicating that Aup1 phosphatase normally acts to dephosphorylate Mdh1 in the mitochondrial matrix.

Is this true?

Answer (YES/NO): NO